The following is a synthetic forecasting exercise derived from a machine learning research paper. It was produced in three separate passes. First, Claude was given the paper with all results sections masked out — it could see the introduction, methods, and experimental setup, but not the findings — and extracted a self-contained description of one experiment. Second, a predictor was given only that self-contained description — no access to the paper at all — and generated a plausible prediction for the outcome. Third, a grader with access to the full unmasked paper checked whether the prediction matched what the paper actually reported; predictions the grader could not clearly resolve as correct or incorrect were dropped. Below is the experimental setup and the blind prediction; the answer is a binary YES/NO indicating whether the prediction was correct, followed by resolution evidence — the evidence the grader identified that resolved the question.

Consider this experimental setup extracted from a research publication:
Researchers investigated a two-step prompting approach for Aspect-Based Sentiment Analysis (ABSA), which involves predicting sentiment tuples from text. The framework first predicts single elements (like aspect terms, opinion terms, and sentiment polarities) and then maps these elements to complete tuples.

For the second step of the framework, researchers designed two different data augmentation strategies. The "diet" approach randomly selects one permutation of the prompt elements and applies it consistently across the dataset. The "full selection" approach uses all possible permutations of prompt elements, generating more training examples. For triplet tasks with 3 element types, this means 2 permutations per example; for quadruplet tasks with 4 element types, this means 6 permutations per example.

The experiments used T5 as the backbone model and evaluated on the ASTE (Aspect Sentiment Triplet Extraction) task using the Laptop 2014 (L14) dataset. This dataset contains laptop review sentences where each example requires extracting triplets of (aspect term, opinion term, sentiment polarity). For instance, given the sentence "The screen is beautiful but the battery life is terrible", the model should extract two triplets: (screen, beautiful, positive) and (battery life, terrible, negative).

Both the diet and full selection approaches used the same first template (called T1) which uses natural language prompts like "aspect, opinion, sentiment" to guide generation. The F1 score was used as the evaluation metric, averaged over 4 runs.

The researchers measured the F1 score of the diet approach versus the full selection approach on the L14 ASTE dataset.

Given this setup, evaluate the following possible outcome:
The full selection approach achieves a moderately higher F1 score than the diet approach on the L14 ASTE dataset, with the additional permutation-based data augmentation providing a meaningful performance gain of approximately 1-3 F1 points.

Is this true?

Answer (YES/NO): NO